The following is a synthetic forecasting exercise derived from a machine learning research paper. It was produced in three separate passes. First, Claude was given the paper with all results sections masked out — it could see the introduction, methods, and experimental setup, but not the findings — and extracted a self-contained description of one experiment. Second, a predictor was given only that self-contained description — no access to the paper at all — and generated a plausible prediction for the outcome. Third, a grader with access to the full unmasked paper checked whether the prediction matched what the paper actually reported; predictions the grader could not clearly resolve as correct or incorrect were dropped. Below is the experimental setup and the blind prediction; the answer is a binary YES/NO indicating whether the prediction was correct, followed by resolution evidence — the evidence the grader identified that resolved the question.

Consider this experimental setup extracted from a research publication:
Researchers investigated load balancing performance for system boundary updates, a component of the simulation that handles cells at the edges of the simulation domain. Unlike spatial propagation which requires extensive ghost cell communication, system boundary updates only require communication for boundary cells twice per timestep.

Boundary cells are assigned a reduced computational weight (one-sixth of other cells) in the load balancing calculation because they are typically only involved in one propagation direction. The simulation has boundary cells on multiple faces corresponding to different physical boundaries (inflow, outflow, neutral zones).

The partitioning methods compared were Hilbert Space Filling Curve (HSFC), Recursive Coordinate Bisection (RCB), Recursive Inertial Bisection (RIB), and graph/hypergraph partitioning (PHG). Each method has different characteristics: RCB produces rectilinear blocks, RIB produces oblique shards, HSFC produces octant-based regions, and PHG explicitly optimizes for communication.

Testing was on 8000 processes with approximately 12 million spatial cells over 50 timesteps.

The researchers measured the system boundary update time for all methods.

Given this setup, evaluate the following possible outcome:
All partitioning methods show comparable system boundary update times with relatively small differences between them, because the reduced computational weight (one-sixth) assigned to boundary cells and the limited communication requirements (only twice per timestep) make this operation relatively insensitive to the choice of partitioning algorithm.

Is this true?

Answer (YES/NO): NO